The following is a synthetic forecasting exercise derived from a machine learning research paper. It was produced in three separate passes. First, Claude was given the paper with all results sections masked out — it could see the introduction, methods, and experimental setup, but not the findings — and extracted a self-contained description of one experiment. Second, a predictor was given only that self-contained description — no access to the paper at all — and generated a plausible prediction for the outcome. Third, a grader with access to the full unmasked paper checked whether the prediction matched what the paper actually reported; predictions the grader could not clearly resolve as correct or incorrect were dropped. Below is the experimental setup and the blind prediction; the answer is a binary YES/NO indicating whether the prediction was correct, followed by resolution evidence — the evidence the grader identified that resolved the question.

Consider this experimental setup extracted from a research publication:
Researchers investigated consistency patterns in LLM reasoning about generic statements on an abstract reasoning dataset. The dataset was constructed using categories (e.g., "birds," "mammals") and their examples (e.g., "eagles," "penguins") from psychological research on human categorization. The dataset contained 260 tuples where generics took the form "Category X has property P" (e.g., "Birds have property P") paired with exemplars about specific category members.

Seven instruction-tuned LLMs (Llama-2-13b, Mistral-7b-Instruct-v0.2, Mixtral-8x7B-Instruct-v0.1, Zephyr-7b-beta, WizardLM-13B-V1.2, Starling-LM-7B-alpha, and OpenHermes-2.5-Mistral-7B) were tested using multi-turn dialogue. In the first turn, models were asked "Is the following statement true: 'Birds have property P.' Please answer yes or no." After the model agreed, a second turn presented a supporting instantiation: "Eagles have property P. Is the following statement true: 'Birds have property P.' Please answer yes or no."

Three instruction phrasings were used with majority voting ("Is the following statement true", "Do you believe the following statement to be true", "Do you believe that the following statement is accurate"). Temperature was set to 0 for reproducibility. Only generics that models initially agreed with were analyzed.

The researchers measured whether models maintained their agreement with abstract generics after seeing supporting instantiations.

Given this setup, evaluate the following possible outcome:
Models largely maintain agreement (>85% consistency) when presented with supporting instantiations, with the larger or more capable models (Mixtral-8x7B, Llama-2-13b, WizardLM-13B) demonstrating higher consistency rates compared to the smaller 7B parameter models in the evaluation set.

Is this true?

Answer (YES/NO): NO